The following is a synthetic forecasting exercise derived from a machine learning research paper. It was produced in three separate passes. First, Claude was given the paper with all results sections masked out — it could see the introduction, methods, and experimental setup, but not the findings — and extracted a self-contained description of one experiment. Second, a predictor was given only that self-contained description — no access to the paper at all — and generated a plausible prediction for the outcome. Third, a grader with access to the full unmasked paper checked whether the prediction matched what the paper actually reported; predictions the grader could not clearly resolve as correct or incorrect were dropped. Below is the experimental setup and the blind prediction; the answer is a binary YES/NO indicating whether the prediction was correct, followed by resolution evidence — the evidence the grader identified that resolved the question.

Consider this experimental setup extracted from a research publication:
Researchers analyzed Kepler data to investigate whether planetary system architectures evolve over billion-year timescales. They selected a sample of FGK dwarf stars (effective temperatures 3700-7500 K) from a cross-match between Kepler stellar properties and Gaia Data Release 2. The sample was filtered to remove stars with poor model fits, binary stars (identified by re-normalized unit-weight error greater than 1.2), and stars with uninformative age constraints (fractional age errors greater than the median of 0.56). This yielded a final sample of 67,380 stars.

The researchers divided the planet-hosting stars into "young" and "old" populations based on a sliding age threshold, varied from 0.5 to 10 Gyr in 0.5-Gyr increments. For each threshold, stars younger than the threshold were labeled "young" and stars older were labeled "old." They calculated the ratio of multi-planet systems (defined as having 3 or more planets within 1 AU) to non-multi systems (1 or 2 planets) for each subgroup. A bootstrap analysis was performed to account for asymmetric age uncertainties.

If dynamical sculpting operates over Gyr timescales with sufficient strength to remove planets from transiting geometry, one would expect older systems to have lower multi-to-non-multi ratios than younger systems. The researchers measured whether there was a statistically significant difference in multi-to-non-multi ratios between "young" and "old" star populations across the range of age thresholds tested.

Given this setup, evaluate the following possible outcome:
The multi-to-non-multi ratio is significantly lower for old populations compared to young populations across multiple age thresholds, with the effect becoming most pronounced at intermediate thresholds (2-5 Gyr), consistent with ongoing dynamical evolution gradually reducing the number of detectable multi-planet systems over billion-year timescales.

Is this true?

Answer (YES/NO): NO